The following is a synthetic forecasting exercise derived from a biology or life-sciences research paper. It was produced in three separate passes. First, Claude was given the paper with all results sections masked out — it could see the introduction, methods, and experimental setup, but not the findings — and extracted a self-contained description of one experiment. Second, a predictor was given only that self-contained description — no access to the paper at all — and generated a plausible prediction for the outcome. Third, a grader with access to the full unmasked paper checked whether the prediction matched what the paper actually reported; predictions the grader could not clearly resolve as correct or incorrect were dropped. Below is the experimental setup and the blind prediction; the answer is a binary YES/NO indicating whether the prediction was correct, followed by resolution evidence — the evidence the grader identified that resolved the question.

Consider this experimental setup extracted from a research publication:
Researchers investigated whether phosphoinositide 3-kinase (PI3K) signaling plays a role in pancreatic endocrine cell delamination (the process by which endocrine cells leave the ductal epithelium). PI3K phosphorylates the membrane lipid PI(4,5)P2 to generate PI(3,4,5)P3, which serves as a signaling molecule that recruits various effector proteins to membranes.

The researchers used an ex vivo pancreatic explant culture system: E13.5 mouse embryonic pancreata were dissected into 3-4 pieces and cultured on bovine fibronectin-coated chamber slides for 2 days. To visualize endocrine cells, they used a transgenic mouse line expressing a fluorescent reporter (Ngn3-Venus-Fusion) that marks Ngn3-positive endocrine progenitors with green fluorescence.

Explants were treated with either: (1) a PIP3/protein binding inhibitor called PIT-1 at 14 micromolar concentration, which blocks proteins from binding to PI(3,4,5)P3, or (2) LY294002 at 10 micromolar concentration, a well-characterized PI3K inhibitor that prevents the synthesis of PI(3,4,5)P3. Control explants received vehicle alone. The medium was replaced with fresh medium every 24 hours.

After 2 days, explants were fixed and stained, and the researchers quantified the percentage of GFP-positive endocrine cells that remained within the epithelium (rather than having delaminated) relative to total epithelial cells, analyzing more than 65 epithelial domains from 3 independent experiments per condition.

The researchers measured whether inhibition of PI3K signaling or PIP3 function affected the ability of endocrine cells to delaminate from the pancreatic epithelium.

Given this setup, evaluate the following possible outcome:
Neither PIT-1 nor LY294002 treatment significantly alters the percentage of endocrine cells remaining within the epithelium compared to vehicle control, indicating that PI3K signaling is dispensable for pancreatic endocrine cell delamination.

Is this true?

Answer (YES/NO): NO